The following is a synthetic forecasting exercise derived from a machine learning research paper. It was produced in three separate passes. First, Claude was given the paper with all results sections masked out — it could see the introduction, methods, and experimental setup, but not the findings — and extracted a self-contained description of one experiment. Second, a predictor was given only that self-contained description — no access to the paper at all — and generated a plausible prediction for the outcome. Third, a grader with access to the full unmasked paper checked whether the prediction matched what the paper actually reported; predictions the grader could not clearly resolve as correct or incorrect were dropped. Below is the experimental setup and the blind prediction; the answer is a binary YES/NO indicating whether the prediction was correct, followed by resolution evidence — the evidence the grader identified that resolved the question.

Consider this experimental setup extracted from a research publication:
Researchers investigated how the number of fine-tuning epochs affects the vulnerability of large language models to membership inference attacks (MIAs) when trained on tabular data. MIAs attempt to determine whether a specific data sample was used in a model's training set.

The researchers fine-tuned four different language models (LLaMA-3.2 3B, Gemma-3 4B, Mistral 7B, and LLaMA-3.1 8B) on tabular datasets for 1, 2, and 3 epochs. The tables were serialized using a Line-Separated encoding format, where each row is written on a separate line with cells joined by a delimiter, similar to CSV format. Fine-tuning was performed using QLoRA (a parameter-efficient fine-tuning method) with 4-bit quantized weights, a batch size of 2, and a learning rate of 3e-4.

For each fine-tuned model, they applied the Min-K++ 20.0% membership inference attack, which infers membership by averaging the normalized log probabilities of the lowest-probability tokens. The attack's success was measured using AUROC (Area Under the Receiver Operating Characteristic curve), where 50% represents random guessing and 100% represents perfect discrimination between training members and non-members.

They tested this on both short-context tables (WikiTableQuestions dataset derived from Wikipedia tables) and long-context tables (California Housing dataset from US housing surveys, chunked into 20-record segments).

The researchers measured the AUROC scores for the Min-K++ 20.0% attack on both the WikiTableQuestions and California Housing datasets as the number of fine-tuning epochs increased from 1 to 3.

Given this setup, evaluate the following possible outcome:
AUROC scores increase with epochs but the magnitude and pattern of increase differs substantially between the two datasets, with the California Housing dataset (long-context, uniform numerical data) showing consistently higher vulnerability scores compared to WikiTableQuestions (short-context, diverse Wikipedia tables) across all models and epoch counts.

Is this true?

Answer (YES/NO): NO